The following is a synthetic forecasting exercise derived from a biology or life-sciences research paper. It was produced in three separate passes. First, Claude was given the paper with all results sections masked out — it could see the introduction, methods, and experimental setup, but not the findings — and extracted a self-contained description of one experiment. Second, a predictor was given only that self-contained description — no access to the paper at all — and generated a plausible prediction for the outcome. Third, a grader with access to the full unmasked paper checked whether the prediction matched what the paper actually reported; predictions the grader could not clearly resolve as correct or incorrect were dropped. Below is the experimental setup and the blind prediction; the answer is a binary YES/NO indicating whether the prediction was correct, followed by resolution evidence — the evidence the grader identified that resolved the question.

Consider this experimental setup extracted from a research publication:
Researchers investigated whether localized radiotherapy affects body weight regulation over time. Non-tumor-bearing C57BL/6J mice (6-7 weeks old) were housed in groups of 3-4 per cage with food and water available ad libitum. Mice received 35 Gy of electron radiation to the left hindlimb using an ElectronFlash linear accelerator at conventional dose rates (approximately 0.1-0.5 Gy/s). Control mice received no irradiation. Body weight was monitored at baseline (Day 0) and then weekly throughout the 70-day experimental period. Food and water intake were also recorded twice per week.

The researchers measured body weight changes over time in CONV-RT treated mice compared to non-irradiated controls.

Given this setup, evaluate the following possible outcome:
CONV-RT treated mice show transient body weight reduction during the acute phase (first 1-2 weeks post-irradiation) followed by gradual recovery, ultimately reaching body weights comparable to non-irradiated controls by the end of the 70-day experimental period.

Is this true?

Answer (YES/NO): NO